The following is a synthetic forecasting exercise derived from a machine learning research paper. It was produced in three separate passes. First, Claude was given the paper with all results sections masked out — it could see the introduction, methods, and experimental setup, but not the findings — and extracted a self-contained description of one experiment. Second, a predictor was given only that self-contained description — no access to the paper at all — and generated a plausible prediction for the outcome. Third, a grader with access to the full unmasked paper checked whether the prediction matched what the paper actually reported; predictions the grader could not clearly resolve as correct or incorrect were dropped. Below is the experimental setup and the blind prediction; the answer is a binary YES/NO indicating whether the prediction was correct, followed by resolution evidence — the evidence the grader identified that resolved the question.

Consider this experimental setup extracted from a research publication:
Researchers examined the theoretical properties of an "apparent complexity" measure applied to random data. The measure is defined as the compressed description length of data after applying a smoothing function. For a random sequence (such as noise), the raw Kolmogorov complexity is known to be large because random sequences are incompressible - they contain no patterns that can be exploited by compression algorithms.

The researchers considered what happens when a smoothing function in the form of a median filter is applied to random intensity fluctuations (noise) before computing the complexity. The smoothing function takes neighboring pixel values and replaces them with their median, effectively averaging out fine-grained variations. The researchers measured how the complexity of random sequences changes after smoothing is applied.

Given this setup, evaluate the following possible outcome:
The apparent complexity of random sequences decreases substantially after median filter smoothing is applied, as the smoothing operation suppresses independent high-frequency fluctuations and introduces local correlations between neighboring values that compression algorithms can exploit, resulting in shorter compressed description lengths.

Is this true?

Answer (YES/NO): YES